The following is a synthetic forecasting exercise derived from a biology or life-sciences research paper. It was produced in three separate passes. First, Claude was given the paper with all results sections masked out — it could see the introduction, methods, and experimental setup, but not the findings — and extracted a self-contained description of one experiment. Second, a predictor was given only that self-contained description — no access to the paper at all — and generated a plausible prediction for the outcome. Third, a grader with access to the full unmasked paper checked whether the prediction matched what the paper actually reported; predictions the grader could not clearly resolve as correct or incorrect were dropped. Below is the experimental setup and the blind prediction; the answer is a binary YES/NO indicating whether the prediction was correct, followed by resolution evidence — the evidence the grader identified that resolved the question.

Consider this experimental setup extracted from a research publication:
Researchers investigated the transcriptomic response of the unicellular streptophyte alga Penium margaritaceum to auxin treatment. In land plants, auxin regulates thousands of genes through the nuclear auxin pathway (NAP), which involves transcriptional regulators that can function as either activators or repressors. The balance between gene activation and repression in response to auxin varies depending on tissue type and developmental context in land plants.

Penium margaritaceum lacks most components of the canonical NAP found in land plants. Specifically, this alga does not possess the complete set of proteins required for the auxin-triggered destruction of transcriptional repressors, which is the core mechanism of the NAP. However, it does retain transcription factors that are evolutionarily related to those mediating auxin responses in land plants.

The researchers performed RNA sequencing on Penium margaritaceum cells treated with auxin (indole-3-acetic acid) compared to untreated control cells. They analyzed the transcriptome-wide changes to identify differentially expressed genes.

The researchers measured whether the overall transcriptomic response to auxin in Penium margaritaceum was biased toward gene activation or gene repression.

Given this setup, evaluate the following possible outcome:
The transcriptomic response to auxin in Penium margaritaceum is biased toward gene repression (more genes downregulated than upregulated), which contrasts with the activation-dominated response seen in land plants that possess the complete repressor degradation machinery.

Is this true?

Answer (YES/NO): NO